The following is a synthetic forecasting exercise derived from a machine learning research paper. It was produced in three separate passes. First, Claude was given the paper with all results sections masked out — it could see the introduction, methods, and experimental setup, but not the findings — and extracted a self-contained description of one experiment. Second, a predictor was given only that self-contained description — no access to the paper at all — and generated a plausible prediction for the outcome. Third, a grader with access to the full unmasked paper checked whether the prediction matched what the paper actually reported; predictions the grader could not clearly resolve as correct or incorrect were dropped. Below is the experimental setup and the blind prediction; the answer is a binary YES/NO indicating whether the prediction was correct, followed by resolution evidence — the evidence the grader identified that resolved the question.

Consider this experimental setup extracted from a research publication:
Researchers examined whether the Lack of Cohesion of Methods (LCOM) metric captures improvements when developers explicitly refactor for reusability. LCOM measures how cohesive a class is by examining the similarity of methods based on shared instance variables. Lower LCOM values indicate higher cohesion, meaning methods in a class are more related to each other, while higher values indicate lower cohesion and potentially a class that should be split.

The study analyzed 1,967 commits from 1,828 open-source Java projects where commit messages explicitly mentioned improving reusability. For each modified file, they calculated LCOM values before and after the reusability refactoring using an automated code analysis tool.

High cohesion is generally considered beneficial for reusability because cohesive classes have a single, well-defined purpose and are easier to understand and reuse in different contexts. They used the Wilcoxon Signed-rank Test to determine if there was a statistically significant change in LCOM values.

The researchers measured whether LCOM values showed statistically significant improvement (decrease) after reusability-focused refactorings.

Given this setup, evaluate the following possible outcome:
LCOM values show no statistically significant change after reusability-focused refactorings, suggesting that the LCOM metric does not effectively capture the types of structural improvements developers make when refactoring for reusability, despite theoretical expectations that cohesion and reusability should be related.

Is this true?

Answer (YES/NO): YES